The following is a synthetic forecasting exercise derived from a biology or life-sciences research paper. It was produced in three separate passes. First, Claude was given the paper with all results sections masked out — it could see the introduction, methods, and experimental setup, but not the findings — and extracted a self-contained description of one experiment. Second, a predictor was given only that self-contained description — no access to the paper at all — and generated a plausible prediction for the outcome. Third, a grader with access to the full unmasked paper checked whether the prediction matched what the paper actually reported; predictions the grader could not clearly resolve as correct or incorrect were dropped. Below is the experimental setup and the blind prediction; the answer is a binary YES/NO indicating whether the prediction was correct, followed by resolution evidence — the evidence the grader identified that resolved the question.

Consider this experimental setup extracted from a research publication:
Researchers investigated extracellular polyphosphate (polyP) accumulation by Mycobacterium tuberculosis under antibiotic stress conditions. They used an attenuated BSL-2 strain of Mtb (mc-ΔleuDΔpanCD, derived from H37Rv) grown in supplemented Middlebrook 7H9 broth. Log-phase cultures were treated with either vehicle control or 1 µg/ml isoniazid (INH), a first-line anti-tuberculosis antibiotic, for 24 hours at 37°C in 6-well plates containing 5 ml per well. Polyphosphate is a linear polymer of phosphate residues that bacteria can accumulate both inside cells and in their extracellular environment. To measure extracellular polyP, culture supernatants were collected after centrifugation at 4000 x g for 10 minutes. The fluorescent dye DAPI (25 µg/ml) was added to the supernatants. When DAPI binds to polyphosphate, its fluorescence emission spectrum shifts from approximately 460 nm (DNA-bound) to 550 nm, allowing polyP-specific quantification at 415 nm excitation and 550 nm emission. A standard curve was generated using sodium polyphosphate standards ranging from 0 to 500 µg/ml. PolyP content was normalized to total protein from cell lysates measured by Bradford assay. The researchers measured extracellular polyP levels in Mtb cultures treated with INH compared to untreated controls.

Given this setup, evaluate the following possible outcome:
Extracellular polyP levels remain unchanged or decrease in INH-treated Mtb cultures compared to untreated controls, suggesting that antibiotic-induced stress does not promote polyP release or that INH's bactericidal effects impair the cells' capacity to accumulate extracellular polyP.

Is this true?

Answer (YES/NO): NO